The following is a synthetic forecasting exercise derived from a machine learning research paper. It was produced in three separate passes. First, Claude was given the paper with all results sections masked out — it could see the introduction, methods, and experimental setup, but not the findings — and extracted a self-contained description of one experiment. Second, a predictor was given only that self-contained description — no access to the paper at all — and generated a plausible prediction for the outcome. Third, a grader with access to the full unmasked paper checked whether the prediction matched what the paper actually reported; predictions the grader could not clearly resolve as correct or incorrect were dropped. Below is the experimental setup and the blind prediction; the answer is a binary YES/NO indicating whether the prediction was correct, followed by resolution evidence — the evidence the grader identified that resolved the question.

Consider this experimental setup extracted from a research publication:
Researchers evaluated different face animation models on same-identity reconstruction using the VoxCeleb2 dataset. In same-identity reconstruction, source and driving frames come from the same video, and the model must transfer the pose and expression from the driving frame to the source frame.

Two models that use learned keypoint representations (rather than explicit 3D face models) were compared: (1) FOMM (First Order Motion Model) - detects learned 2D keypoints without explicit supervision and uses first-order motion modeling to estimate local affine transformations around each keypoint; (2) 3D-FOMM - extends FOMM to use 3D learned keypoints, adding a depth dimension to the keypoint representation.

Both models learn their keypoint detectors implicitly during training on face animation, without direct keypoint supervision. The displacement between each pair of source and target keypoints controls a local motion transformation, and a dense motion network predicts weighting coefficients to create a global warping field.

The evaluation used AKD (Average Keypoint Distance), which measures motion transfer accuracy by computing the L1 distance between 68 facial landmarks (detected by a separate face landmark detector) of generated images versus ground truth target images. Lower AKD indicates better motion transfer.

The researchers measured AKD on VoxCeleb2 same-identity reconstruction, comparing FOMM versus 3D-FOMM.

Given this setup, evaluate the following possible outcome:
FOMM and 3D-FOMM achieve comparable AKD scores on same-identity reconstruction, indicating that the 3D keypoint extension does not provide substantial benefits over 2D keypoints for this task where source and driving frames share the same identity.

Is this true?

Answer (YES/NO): NO